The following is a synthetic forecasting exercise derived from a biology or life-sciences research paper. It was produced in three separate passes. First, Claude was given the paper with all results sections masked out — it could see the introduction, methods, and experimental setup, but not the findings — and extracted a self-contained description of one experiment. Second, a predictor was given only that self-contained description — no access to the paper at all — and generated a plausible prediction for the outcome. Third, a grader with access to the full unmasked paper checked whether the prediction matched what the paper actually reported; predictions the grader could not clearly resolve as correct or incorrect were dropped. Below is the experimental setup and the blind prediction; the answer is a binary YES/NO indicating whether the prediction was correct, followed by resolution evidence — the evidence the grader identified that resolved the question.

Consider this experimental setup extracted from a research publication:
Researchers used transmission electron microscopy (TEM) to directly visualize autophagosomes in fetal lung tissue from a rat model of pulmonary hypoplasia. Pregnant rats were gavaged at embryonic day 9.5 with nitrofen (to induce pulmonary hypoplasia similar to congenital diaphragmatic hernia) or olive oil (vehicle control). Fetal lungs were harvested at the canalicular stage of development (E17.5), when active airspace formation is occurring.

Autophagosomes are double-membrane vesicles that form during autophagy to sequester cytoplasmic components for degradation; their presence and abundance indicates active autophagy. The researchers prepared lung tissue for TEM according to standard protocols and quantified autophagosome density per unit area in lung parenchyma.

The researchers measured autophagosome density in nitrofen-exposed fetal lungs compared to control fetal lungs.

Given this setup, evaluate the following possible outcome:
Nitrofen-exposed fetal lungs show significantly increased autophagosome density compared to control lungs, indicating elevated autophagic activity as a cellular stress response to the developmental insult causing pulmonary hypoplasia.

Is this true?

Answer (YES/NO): NO